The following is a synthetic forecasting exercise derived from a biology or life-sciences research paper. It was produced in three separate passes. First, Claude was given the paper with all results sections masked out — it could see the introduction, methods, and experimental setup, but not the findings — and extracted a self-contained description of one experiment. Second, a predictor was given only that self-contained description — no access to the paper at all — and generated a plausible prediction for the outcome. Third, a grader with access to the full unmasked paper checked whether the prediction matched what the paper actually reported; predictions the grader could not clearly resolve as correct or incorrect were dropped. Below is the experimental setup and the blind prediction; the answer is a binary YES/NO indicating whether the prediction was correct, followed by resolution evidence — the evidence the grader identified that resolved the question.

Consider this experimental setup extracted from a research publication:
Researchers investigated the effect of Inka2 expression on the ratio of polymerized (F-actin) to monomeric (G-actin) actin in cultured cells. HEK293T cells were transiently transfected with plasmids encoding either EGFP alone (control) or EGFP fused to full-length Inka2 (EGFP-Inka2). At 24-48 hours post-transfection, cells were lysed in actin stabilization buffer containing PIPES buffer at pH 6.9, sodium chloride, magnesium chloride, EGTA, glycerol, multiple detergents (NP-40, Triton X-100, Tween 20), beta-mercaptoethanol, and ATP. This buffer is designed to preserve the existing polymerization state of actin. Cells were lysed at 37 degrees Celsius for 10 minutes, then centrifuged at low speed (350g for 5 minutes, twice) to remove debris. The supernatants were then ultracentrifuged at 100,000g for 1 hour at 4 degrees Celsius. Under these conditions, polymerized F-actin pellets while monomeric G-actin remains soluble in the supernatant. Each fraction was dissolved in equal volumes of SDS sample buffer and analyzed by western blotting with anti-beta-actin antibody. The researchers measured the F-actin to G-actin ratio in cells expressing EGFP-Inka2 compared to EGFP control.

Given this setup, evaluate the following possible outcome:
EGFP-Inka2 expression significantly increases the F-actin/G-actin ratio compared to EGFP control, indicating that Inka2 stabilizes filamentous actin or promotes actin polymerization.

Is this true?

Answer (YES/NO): NO